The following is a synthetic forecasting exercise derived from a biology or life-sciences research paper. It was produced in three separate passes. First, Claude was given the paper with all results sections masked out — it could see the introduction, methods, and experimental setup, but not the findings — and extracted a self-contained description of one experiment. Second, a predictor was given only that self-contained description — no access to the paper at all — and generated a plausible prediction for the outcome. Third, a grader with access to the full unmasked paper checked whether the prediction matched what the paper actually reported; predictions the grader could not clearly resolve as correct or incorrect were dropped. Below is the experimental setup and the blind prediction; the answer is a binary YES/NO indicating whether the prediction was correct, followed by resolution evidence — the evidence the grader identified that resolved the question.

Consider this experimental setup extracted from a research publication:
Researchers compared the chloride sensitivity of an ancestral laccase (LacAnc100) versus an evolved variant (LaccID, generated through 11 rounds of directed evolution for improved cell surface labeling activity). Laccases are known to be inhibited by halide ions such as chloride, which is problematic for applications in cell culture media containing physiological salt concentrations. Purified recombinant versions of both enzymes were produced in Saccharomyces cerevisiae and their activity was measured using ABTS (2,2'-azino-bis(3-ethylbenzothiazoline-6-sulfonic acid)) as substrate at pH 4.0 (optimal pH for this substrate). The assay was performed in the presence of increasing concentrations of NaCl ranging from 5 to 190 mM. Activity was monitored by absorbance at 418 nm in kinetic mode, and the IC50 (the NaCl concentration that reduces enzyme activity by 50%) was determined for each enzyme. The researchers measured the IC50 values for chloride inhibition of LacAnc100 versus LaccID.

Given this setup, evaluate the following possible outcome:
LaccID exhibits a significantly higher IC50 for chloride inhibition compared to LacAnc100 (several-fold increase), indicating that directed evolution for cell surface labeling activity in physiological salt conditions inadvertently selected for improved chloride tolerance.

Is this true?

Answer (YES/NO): NO